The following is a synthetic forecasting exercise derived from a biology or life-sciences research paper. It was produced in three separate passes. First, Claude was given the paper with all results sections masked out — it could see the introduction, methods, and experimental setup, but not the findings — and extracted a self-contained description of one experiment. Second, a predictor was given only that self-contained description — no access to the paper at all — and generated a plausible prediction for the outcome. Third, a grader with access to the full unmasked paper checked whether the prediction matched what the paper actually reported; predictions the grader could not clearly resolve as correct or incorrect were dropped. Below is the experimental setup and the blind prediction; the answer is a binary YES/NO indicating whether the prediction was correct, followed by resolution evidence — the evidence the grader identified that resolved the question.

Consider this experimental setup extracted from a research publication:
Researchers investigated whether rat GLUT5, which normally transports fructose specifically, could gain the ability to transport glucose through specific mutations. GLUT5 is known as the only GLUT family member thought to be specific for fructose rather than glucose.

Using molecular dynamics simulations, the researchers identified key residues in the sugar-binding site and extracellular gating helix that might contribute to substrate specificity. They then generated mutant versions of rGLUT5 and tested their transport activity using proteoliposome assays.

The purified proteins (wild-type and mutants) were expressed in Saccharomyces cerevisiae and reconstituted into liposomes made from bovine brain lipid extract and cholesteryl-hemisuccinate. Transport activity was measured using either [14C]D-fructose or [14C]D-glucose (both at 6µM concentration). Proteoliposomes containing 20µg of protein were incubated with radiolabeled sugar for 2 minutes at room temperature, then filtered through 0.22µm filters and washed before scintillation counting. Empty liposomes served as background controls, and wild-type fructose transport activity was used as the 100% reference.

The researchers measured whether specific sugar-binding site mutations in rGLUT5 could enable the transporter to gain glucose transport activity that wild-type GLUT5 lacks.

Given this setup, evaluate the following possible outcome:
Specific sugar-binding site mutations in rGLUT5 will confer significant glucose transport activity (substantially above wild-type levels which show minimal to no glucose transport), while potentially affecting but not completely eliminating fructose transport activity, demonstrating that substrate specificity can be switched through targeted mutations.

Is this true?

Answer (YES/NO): NO